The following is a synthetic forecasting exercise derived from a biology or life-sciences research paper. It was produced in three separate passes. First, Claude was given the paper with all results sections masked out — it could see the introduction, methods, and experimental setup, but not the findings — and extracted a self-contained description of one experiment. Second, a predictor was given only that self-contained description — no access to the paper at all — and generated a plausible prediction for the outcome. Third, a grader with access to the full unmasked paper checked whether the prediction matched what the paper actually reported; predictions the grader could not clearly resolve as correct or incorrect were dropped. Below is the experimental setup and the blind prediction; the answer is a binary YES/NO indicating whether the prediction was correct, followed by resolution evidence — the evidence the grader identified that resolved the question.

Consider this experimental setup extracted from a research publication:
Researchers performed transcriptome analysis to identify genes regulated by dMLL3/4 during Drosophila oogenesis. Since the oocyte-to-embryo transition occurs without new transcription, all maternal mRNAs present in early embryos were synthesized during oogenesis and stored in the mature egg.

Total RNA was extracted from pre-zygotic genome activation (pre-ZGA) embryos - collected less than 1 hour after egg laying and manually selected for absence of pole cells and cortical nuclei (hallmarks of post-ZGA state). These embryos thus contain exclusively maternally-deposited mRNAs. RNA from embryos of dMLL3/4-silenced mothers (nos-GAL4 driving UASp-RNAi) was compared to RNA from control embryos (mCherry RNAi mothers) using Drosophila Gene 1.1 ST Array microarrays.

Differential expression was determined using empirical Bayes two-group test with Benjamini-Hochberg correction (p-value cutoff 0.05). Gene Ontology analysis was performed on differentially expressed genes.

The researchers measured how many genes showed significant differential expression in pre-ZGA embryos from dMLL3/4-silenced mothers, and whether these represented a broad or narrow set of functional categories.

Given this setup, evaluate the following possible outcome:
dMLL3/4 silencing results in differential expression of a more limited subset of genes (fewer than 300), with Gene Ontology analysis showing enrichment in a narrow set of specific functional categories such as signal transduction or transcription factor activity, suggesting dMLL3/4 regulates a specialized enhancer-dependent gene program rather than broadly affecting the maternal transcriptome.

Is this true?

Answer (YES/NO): NO